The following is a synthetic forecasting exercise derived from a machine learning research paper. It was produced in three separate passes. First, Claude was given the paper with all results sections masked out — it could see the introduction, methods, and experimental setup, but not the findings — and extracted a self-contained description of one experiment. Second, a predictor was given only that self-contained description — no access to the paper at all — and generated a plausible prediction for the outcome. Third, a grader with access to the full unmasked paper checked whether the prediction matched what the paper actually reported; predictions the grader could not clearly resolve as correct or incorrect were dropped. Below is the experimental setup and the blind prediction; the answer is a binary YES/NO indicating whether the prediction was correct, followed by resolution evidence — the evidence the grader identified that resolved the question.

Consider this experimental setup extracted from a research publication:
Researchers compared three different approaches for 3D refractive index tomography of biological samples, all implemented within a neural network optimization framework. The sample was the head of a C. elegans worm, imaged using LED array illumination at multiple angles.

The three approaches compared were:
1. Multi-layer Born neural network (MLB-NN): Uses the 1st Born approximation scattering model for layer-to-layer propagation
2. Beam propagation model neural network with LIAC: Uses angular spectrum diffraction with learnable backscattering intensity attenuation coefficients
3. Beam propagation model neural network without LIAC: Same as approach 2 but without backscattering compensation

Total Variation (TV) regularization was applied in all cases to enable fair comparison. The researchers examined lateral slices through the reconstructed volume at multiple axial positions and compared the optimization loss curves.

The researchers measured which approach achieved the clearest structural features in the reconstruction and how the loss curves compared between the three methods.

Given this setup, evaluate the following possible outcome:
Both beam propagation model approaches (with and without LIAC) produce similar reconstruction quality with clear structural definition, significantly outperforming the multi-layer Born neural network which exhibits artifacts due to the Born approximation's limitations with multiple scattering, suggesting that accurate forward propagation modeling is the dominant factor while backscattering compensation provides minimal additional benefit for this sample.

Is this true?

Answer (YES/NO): NO